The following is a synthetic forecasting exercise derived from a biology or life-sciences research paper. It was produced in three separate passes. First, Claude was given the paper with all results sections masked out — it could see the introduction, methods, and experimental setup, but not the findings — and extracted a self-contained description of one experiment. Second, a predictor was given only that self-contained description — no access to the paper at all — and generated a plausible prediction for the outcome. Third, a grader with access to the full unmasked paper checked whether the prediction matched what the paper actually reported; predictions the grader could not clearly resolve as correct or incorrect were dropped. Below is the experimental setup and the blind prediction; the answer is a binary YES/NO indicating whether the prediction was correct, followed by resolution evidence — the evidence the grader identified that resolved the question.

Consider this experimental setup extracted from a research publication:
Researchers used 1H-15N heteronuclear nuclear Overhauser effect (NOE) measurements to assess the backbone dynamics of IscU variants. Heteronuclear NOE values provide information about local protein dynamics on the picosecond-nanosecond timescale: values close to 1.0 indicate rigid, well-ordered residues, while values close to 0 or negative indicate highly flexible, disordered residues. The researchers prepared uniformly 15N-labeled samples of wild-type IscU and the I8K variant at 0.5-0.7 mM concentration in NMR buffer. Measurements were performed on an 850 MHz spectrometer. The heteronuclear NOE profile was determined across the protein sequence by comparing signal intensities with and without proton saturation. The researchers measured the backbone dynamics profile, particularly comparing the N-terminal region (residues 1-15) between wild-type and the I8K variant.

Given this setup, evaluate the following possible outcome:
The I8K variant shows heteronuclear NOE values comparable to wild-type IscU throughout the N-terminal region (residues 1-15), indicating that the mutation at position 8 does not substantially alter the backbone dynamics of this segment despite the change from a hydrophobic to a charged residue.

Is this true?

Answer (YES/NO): NO